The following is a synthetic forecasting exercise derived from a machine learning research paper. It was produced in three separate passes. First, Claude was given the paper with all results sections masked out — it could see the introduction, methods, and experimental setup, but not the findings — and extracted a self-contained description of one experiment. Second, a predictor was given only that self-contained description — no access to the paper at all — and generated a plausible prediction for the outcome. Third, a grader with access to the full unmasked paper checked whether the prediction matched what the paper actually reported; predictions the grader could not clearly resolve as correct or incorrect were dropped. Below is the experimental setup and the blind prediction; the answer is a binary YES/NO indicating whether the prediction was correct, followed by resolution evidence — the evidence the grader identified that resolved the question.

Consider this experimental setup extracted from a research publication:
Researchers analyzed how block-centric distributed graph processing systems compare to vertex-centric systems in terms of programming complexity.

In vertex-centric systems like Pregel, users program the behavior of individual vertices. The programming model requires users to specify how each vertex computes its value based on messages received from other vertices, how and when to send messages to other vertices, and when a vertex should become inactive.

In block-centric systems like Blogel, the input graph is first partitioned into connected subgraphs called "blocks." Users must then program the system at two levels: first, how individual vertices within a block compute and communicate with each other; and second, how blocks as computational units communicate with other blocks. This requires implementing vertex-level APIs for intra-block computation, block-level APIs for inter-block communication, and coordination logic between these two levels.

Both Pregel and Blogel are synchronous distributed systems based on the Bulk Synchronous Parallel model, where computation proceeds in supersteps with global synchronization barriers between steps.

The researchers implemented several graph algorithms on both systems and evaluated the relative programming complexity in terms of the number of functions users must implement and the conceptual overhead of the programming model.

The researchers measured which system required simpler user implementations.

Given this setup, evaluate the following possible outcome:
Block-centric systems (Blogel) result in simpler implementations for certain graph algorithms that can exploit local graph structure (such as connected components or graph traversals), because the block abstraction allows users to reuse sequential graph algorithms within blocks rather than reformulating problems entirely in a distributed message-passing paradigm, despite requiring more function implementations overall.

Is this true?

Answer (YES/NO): NO